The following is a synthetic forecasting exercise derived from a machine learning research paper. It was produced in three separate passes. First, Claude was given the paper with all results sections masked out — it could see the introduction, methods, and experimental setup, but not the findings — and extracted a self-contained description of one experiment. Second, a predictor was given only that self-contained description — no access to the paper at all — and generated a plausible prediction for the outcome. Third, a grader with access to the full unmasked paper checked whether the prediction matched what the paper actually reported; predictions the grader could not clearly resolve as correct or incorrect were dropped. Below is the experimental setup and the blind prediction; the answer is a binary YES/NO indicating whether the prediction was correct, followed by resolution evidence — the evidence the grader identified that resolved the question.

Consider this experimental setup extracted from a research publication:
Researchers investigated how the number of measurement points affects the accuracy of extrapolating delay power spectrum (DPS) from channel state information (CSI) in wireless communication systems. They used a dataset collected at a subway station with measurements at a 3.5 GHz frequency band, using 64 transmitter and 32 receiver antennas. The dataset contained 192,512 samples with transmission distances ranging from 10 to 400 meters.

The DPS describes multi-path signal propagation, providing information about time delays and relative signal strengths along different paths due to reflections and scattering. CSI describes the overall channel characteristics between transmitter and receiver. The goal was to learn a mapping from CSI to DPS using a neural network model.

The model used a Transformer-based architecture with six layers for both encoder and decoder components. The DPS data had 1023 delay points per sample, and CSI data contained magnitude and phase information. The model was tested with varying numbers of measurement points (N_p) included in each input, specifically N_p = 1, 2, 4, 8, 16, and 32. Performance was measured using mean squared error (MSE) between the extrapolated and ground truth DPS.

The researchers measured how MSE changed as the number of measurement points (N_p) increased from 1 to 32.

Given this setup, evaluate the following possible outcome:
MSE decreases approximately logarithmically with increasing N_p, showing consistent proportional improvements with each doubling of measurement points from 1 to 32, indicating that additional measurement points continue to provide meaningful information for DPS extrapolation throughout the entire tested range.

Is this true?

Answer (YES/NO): NO